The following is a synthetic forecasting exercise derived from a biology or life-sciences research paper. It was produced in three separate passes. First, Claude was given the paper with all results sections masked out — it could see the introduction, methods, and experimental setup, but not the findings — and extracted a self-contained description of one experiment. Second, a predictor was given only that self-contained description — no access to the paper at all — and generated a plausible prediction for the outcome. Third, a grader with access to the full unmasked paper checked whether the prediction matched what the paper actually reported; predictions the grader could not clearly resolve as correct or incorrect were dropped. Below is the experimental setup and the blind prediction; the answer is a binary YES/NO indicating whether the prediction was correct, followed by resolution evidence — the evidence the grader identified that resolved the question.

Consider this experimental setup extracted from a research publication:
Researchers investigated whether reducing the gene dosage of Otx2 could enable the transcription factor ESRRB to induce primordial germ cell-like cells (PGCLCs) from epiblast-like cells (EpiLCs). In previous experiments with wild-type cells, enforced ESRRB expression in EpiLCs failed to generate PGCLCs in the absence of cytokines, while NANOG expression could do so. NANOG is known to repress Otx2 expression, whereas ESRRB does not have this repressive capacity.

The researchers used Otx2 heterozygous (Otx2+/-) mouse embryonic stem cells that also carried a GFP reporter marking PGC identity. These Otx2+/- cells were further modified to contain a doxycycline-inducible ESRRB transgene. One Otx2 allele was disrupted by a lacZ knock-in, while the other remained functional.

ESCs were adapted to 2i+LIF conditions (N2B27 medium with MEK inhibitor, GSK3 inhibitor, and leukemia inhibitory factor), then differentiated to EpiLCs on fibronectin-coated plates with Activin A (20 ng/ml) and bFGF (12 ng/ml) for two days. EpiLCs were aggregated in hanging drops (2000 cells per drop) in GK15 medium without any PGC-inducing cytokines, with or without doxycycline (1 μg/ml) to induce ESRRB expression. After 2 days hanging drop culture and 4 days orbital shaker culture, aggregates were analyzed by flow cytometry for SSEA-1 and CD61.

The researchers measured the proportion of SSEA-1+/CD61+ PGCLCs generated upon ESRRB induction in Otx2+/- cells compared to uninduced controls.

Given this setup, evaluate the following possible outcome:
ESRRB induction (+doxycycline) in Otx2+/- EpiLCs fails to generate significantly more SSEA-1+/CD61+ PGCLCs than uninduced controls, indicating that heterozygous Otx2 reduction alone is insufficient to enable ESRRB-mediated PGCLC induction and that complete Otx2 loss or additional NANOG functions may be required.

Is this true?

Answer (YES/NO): NO